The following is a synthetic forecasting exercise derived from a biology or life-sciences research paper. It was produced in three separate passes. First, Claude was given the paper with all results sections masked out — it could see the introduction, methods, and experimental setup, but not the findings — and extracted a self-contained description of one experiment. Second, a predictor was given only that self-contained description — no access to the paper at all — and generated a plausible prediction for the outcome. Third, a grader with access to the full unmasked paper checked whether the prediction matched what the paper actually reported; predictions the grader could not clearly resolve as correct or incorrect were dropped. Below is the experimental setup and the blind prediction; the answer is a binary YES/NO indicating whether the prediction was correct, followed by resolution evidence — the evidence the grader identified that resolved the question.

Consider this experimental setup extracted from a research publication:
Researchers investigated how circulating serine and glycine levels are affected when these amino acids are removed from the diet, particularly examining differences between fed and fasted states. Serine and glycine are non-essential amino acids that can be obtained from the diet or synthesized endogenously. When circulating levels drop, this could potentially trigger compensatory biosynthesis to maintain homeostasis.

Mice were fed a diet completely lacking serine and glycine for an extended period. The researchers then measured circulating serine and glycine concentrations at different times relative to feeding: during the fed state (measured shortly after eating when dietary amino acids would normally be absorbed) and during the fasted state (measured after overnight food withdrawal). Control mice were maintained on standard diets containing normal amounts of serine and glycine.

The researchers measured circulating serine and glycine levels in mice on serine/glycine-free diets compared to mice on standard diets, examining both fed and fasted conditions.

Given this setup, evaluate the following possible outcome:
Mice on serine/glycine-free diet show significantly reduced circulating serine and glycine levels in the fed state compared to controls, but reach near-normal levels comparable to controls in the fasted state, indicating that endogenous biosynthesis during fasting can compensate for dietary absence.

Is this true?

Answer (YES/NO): NO